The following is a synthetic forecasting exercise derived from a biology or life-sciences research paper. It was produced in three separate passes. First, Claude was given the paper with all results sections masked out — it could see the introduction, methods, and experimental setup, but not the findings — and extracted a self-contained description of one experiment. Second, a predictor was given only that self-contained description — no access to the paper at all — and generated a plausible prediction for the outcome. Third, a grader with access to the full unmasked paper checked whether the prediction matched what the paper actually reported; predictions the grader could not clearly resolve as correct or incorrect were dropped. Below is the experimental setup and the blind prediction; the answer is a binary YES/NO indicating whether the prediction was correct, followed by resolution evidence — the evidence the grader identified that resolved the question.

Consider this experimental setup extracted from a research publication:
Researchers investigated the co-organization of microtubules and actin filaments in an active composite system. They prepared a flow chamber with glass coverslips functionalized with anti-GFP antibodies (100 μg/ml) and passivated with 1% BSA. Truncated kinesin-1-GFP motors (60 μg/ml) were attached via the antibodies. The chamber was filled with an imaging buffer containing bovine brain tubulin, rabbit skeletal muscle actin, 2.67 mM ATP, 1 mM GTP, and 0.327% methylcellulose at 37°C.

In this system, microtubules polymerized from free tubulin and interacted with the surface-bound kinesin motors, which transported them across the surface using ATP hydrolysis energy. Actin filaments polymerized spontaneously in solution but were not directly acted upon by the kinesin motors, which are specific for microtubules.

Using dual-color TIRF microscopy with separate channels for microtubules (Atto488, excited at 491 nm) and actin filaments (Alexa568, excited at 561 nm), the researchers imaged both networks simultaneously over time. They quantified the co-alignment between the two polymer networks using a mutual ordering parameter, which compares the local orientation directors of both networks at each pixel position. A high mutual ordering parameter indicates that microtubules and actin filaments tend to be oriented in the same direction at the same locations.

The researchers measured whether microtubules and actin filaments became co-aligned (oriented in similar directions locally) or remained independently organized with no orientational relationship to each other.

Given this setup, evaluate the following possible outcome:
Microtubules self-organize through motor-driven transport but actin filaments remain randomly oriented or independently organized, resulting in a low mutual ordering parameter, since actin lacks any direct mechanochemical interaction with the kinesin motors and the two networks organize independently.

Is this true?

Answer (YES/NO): NO